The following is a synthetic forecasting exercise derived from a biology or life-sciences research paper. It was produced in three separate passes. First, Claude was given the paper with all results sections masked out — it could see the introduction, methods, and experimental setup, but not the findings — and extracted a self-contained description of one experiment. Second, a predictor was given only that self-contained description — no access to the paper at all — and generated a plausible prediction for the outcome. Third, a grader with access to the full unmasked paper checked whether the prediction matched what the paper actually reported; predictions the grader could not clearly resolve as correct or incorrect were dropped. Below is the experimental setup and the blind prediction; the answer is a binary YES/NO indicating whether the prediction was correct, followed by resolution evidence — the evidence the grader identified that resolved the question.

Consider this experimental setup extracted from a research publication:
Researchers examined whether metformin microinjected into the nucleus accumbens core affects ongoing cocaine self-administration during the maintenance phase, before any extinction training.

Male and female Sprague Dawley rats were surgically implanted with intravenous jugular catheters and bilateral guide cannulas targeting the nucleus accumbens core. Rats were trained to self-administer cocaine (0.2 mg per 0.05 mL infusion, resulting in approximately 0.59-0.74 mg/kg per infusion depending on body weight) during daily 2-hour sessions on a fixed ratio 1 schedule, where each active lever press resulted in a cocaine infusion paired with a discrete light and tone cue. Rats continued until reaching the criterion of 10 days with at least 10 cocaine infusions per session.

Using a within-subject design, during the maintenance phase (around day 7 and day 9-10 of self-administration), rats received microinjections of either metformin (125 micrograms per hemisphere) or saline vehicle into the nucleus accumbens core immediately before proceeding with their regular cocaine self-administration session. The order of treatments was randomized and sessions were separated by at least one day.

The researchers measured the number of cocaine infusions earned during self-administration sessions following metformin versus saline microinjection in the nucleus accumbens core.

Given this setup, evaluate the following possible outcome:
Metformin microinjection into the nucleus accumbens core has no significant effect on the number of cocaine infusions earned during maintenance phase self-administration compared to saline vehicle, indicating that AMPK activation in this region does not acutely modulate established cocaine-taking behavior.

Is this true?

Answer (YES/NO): YES